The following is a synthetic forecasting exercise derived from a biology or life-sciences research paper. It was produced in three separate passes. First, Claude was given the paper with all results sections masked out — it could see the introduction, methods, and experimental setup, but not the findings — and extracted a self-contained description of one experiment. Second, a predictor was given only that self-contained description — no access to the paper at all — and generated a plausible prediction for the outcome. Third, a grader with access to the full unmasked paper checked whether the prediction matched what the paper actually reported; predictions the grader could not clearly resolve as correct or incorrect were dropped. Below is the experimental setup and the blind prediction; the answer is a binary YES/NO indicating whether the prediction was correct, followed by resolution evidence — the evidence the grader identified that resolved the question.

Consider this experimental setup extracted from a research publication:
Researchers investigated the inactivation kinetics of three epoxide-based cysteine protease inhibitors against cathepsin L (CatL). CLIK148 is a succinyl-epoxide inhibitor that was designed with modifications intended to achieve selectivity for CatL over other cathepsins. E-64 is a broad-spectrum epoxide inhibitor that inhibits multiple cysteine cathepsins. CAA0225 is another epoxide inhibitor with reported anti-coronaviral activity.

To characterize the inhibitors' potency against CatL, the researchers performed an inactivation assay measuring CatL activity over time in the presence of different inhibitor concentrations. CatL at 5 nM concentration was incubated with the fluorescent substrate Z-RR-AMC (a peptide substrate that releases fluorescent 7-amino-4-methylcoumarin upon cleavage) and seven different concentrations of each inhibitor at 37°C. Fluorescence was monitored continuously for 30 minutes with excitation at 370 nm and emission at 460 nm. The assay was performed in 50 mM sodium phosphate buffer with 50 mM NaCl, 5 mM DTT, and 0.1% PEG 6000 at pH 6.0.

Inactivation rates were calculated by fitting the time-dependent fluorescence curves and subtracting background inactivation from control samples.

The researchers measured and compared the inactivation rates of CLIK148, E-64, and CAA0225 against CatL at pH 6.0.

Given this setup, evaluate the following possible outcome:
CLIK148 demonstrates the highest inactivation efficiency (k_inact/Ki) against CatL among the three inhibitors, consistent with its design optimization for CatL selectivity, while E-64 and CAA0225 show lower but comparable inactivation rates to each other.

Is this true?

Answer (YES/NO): NO